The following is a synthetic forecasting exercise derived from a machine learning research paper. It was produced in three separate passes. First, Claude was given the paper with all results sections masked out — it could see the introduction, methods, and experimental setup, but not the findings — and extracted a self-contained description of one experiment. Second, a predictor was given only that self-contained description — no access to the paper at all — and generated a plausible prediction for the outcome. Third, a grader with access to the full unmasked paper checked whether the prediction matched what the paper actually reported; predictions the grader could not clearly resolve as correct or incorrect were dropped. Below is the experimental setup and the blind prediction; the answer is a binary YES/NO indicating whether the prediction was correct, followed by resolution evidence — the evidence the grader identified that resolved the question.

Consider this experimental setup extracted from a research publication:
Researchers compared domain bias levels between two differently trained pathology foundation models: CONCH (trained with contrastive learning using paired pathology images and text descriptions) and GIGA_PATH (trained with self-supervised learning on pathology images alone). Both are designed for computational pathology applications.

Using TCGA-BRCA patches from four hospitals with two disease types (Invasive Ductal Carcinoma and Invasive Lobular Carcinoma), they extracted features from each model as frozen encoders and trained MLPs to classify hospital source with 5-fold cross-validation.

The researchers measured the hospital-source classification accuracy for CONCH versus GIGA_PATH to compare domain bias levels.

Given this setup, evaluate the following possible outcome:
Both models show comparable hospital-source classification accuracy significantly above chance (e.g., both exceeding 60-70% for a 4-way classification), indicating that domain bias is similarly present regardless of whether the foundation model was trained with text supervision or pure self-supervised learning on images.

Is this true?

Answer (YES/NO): NO